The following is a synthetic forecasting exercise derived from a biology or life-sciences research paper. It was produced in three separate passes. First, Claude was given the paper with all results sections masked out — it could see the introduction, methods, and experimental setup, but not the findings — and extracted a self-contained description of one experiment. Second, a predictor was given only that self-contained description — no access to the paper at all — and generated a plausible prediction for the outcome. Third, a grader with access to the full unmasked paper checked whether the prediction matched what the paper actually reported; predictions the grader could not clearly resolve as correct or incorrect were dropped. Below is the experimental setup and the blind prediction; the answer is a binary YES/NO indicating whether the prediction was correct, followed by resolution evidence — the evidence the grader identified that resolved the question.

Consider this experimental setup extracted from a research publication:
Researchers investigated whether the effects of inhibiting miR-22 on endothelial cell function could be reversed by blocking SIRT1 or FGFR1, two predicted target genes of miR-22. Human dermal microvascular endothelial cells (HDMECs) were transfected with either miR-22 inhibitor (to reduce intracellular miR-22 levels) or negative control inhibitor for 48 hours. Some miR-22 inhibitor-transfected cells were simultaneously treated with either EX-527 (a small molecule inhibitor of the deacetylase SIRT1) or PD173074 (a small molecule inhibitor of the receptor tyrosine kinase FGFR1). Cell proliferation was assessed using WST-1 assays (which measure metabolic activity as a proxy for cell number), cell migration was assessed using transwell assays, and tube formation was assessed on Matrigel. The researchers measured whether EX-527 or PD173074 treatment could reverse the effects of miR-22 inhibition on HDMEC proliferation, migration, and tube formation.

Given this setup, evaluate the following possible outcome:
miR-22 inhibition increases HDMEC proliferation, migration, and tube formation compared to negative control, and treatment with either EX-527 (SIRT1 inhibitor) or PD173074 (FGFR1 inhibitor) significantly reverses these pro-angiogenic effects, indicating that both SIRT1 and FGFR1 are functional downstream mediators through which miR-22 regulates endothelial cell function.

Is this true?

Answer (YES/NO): YES